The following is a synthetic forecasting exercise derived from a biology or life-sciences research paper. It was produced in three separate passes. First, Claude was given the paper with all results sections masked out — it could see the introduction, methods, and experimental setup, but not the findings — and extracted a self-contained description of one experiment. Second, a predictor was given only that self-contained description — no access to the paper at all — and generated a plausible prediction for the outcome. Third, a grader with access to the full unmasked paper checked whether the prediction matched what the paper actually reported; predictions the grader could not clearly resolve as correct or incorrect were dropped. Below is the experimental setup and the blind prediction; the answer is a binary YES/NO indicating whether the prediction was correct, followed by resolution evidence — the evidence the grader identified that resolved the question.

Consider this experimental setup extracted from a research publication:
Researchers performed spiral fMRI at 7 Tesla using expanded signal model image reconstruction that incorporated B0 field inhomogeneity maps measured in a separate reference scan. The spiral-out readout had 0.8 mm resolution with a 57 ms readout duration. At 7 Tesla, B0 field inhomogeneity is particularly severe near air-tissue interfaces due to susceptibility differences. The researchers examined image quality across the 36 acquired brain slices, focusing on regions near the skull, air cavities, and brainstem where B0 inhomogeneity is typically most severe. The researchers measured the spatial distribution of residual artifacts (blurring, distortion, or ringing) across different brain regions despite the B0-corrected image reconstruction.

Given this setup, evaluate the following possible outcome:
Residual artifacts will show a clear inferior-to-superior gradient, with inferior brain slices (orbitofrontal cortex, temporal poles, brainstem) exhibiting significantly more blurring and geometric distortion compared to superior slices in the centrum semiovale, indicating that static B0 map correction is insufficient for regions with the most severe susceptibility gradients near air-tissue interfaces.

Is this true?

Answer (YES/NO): YES